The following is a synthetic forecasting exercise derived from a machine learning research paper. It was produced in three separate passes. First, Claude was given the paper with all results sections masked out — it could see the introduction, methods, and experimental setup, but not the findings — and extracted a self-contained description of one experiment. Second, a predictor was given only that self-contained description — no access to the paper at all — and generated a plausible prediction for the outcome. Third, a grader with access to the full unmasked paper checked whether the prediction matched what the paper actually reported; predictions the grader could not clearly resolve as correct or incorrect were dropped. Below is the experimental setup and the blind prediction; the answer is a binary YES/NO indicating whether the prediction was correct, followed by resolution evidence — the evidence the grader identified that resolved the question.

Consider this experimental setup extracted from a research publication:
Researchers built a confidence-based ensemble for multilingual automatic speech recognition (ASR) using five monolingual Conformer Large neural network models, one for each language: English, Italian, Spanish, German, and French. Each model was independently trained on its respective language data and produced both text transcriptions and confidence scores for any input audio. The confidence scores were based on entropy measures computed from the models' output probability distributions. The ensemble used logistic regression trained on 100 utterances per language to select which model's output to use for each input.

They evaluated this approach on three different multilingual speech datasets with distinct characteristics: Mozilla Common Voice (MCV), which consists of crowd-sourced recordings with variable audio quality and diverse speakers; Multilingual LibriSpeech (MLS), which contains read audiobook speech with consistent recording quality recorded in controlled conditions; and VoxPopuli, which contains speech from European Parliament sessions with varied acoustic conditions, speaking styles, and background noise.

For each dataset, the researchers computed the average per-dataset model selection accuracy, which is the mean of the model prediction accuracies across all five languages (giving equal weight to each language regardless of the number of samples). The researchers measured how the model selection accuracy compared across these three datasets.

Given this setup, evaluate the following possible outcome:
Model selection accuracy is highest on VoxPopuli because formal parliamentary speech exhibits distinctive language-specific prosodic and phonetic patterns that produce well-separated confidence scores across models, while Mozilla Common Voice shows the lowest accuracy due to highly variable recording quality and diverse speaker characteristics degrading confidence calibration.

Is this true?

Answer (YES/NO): NO